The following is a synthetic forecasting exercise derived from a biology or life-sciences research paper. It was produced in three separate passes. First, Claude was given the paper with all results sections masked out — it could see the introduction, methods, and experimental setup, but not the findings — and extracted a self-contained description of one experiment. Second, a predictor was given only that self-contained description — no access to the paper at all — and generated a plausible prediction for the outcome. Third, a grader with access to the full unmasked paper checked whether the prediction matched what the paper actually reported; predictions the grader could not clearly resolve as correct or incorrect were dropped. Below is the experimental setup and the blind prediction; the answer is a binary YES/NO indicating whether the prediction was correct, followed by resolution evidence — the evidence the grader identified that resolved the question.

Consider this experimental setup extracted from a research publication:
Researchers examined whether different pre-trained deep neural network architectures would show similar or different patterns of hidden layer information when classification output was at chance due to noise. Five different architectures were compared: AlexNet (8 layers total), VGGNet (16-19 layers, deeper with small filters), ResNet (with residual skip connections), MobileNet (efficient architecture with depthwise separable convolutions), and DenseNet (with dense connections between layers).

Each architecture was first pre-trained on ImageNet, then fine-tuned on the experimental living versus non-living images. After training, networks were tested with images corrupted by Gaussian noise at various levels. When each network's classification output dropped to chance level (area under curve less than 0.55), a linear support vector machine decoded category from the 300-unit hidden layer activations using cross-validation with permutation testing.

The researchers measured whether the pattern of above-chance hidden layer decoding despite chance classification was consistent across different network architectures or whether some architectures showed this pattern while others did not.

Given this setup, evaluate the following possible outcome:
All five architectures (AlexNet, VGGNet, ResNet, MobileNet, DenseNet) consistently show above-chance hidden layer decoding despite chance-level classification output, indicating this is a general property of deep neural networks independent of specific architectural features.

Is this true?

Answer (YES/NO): YES